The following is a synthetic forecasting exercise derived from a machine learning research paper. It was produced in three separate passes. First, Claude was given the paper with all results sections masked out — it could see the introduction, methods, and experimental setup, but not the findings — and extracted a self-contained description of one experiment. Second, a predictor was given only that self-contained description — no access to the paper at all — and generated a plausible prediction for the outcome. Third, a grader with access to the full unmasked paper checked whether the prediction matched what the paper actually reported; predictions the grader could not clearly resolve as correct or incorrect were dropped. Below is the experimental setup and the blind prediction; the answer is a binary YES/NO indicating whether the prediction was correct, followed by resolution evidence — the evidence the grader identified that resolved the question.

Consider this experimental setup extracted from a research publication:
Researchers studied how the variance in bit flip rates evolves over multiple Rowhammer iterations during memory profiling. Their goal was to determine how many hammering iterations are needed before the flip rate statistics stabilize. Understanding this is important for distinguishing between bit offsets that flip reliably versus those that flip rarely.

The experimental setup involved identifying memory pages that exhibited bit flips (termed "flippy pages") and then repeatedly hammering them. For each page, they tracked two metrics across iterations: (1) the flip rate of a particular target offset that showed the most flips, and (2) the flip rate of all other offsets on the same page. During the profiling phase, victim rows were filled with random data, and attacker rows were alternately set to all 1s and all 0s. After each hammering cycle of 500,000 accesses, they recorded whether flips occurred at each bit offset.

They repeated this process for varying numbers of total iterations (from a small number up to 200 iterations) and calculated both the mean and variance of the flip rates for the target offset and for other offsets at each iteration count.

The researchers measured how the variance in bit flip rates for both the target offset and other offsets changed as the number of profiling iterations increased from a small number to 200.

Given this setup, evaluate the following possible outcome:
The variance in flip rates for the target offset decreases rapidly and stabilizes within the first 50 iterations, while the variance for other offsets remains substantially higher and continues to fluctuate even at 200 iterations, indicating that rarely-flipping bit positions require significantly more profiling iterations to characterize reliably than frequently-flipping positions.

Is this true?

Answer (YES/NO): NO